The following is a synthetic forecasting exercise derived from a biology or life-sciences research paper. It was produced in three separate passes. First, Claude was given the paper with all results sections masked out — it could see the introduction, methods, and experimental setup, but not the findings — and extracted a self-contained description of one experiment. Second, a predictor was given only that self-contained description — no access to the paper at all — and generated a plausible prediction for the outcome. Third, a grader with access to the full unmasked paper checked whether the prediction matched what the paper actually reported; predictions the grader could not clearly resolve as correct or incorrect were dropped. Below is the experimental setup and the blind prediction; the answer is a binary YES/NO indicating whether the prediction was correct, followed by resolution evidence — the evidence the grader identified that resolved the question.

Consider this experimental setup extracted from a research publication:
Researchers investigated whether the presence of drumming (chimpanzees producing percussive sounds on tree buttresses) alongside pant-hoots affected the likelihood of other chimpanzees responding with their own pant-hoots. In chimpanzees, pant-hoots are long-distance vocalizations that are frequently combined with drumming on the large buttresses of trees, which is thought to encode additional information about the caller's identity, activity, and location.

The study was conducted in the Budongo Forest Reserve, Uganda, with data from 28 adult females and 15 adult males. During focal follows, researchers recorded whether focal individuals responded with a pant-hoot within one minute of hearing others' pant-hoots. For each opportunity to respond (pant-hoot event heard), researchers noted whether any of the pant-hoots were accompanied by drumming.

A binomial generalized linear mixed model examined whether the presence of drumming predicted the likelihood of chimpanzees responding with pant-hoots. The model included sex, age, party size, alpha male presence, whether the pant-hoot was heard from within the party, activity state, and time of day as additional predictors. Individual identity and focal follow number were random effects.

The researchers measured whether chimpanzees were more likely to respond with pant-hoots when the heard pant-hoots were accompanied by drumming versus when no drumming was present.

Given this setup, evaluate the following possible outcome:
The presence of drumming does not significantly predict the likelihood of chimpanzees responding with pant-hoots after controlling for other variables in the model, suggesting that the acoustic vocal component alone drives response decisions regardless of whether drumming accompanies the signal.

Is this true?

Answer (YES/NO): YES